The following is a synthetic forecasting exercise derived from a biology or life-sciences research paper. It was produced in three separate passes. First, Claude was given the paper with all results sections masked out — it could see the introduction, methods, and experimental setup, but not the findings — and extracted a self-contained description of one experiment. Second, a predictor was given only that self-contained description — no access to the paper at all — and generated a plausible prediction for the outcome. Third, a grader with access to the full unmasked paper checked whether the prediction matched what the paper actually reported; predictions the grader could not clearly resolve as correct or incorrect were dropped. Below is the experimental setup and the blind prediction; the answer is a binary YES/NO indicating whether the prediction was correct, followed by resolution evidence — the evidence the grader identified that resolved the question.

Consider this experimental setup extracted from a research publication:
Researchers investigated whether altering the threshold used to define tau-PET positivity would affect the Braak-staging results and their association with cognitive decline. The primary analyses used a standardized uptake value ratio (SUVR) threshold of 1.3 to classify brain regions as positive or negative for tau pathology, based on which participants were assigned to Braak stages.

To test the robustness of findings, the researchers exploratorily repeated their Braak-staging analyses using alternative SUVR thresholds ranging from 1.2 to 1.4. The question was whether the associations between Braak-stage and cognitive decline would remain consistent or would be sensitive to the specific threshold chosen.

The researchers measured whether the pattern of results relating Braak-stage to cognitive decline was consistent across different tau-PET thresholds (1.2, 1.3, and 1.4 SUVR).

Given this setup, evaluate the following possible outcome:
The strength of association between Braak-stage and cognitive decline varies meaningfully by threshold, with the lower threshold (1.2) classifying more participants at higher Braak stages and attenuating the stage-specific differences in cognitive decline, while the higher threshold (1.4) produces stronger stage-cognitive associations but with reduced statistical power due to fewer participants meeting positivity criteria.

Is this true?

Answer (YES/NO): NO